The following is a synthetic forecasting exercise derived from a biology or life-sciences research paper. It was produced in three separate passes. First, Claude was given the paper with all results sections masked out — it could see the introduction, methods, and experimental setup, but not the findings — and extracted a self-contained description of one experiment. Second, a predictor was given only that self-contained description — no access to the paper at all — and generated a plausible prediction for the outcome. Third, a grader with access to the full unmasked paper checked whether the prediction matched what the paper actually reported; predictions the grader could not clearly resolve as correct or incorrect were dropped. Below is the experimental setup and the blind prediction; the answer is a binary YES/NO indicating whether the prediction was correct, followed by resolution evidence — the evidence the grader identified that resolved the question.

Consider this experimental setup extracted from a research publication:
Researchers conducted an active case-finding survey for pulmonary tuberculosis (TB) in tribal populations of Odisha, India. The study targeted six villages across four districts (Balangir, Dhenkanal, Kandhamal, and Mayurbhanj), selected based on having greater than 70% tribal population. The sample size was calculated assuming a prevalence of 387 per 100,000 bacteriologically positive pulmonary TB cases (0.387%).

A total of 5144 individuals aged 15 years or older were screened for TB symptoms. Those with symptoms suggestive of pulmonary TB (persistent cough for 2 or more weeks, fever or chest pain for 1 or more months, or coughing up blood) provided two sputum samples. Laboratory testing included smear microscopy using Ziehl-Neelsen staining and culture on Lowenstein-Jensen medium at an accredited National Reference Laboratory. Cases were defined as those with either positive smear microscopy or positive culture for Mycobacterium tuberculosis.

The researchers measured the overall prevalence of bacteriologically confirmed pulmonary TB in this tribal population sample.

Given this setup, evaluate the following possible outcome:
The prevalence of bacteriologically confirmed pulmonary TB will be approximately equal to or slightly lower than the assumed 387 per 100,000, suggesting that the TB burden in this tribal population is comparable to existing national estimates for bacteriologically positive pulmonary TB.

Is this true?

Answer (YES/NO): NO